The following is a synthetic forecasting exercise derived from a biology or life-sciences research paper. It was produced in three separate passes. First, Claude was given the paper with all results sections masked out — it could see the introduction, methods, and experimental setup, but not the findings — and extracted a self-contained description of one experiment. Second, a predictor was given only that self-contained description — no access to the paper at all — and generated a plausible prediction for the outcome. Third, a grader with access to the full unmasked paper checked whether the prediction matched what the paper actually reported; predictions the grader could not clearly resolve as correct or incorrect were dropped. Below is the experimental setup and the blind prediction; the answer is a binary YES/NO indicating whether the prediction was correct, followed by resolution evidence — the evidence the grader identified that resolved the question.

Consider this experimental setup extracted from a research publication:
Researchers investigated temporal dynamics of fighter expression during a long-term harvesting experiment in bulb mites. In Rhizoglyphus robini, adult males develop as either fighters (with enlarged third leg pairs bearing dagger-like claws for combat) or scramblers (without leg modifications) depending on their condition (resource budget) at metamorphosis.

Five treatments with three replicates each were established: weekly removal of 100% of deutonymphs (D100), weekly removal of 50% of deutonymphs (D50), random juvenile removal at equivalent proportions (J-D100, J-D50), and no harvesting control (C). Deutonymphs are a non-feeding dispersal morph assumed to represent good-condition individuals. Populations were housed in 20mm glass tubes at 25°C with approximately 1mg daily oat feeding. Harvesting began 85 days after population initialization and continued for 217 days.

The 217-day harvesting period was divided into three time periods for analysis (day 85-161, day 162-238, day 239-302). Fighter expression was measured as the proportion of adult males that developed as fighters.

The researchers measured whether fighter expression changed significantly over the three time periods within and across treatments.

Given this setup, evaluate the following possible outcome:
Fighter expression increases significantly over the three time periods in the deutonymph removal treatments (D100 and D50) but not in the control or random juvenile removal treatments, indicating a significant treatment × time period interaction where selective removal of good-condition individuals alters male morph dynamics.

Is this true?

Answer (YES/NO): NO